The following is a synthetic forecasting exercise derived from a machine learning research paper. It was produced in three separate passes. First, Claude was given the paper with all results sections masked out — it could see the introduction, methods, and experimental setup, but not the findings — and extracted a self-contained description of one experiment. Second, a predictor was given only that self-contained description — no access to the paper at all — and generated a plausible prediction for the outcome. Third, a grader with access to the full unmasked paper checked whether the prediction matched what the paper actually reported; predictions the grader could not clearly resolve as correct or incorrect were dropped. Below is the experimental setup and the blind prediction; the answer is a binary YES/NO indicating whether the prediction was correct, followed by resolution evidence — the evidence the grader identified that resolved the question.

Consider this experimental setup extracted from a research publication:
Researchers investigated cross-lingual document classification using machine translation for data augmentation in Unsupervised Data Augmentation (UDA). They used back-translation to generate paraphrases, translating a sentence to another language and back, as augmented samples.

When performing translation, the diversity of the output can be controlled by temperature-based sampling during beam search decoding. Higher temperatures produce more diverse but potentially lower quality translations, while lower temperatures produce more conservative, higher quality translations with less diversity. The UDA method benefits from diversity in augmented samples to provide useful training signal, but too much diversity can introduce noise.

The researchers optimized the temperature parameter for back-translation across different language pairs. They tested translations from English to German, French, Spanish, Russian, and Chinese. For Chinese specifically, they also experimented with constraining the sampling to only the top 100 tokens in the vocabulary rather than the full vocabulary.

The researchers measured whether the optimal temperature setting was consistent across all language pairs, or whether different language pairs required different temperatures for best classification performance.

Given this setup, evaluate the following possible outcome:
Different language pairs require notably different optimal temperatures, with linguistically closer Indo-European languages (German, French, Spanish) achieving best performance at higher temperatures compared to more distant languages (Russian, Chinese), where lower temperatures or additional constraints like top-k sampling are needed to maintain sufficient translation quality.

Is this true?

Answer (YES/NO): YES